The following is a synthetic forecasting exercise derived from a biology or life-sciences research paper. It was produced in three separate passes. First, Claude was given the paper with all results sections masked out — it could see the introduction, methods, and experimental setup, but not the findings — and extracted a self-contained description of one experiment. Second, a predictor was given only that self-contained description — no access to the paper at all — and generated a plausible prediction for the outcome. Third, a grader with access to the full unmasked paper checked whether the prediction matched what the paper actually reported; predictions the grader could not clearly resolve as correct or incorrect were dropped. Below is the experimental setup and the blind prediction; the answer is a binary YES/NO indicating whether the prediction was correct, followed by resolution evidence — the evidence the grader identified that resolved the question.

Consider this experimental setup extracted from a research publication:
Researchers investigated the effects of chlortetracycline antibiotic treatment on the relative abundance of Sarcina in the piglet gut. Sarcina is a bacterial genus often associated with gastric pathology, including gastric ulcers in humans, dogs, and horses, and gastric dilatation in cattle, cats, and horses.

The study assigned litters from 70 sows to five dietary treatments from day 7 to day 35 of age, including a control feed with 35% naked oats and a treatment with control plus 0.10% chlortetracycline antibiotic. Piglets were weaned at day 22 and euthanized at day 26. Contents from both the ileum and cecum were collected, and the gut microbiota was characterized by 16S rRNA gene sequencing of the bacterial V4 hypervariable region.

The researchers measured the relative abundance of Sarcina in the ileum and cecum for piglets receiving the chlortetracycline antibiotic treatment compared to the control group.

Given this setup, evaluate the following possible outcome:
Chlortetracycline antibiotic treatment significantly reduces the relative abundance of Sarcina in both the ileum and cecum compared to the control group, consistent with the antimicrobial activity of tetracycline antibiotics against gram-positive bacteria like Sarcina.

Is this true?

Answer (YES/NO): NO